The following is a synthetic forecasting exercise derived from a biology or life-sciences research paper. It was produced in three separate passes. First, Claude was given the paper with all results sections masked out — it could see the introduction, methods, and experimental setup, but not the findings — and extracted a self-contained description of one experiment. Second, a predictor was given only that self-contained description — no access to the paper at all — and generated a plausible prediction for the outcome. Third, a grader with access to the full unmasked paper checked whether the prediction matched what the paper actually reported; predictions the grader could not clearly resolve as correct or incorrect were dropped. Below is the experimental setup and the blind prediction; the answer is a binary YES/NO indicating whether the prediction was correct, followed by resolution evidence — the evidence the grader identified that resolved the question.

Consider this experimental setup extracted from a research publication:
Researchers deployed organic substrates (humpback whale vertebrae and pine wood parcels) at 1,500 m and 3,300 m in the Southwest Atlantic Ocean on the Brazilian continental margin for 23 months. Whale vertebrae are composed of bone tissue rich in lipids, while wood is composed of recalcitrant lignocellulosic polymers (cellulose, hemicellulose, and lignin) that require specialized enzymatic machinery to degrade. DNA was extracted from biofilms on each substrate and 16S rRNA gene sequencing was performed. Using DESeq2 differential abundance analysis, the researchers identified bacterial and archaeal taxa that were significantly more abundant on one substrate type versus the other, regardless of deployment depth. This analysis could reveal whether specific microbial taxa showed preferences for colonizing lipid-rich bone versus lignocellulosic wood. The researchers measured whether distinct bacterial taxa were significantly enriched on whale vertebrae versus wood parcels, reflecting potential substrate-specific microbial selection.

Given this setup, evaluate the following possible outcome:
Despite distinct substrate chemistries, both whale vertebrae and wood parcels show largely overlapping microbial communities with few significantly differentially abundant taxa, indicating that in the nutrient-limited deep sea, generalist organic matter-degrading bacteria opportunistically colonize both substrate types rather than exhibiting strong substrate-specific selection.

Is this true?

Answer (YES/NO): NO